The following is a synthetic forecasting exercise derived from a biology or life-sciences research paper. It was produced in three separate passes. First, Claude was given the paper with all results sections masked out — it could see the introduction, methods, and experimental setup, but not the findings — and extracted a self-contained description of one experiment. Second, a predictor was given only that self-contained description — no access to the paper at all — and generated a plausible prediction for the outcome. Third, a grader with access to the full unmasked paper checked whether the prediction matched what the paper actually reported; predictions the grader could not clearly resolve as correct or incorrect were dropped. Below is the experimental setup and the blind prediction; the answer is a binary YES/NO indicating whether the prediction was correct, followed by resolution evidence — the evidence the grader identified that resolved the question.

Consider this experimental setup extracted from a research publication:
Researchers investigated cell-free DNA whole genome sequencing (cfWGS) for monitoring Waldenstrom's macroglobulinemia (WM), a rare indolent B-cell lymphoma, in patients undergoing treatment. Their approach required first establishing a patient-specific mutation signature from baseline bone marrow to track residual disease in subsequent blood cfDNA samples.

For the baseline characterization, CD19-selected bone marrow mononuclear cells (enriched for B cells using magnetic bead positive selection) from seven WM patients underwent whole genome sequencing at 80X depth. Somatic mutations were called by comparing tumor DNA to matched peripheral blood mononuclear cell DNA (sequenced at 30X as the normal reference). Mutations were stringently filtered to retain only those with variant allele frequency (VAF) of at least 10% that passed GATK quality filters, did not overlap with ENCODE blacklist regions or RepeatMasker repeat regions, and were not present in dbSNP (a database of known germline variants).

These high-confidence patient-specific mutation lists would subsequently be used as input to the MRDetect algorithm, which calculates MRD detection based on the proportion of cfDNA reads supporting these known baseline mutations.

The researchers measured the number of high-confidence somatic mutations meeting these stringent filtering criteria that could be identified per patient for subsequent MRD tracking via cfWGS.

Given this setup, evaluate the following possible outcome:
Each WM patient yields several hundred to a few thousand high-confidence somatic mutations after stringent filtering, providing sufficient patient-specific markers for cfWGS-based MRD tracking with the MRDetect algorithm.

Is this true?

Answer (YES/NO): YES